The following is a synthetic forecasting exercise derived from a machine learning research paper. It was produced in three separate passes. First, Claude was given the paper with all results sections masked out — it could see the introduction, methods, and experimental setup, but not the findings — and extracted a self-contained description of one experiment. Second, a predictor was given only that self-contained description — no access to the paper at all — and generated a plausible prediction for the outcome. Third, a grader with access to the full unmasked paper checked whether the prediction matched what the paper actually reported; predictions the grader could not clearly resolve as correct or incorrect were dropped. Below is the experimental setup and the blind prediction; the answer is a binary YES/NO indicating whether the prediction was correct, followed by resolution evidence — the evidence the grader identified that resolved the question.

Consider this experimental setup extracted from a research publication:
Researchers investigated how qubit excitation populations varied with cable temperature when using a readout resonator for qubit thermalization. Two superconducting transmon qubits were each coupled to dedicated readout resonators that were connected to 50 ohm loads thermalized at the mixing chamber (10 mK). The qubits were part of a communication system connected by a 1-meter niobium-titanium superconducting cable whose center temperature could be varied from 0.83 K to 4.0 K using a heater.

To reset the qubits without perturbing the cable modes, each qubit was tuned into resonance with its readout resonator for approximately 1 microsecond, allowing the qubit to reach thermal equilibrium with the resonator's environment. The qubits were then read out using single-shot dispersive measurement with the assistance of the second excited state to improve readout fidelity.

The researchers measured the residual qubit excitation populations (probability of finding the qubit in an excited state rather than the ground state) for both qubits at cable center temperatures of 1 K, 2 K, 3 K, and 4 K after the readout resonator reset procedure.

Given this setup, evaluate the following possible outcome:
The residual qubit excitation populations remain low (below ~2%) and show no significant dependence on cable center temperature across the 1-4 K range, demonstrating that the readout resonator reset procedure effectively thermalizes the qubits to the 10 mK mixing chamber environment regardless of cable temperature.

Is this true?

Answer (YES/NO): NO